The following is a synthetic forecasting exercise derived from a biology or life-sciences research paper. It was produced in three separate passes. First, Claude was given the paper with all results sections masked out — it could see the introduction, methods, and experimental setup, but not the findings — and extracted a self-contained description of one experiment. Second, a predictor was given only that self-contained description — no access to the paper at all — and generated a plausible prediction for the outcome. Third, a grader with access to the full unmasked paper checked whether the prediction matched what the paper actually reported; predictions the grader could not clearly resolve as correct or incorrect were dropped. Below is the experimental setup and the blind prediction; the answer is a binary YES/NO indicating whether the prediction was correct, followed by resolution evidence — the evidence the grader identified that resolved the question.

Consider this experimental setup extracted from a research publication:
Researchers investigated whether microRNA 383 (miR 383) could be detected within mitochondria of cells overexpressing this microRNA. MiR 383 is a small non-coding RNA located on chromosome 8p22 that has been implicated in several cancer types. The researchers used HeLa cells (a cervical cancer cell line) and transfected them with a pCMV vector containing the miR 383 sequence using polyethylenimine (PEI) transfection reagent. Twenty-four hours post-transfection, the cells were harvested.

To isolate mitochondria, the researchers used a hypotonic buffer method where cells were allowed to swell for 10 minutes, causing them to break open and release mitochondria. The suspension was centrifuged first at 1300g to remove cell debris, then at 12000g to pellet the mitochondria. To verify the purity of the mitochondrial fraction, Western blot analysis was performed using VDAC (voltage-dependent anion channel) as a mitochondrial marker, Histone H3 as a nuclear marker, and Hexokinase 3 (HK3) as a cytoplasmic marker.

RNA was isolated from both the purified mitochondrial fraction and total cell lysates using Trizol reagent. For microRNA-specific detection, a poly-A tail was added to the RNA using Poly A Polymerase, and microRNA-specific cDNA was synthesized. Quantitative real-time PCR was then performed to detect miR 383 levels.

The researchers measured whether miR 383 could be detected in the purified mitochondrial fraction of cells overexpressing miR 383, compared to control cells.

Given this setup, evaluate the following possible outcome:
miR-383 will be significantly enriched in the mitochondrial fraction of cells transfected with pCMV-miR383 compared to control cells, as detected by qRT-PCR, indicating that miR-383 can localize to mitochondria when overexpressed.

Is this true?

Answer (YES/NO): YES